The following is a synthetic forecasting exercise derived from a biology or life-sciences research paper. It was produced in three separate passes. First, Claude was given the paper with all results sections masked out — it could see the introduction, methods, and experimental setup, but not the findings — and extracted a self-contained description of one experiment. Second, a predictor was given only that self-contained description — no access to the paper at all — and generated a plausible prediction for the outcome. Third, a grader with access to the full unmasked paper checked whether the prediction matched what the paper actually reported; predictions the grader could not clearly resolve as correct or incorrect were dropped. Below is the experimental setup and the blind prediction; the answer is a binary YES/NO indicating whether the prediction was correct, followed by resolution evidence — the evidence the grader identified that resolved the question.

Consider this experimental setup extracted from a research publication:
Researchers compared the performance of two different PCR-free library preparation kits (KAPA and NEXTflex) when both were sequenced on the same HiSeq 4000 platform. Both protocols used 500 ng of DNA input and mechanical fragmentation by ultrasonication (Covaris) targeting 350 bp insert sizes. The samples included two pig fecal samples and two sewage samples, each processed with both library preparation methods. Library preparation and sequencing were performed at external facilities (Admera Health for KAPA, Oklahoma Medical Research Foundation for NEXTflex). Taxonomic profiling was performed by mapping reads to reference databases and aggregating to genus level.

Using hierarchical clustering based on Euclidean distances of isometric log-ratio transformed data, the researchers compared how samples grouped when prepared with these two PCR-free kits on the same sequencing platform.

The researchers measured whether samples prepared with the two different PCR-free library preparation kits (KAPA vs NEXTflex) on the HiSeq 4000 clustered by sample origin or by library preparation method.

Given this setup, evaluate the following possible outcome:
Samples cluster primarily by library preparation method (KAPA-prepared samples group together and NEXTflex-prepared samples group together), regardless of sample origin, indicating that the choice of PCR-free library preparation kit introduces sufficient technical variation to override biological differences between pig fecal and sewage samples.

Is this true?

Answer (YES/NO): NO